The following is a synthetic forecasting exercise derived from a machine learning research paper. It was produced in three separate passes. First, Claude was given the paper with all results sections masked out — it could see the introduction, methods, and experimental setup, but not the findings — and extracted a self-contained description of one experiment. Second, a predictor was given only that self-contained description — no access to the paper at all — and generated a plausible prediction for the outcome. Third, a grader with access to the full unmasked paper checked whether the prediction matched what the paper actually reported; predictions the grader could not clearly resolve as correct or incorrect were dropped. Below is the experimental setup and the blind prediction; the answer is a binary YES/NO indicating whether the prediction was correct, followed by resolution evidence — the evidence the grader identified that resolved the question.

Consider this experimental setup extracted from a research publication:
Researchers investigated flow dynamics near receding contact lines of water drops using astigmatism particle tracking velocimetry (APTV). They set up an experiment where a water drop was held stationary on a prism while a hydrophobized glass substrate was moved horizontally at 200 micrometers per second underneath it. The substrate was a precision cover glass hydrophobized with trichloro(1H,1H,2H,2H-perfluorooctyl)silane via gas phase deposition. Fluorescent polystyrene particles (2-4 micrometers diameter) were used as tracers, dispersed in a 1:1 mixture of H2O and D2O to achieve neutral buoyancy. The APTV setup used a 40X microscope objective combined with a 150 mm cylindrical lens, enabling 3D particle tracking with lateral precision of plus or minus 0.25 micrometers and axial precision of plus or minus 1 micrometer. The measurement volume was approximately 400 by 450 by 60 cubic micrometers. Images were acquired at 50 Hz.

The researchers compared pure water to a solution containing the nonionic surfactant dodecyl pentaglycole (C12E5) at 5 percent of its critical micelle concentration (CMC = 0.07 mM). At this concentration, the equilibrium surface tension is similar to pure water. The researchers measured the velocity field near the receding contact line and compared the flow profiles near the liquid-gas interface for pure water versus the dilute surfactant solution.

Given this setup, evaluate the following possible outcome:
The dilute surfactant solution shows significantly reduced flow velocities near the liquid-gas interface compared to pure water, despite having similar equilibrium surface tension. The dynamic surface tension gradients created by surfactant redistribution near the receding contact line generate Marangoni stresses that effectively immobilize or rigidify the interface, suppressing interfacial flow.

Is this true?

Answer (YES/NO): YES